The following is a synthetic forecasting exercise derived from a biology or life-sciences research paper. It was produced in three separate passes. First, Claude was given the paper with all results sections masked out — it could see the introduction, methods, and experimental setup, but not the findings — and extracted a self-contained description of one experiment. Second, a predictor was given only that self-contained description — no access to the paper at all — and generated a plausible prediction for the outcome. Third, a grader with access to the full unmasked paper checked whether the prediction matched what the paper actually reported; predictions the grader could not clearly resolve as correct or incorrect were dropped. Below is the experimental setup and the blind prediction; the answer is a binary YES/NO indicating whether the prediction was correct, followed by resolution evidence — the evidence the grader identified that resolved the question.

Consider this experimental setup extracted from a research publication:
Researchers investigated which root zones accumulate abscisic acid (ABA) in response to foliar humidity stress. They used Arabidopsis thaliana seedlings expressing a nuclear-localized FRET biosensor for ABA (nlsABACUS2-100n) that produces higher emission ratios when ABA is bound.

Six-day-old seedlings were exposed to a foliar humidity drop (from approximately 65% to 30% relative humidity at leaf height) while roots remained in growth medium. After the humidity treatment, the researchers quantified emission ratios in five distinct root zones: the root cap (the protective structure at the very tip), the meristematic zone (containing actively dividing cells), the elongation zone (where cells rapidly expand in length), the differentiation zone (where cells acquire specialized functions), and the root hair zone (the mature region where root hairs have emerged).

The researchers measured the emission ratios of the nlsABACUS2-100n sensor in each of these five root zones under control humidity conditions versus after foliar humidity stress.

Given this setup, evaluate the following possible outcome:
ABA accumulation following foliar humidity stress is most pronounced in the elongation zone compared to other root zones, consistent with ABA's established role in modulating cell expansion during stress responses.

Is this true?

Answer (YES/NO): YES